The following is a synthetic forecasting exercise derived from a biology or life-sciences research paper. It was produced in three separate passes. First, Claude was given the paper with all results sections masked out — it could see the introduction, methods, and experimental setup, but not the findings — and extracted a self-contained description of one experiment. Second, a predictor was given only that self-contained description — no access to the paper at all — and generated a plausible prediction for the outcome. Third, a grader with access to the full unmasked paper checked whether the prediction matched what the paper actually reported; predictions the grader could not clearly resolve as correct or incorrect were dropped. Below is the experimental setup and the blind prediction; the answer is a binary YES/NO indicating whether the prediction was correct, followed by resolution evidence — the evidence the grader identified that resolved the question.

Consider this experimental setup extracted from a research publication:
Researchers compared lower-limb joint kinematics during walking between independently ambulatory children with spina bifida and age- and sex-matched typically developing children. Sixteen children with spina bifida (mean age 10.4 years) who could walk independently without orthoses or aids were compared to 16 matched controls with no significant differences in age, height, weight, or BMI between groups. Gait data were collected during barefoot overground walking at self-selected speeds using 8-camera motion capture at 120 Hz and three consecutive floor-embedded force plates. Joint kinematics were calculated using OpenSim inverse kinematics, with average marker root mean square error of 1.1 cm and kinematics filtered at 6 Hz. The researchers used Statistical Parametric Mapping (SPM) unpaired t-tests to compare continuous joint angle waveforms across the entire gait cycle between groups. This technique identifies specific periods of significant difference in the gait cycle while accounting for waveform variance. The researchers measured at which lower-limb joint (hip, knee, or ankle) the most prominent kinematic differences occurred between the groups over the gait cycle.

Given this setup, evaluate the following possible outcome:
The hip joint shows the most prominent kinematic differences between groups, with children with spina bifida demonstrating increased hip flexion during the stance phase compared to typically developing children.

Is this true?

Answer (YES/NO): NO